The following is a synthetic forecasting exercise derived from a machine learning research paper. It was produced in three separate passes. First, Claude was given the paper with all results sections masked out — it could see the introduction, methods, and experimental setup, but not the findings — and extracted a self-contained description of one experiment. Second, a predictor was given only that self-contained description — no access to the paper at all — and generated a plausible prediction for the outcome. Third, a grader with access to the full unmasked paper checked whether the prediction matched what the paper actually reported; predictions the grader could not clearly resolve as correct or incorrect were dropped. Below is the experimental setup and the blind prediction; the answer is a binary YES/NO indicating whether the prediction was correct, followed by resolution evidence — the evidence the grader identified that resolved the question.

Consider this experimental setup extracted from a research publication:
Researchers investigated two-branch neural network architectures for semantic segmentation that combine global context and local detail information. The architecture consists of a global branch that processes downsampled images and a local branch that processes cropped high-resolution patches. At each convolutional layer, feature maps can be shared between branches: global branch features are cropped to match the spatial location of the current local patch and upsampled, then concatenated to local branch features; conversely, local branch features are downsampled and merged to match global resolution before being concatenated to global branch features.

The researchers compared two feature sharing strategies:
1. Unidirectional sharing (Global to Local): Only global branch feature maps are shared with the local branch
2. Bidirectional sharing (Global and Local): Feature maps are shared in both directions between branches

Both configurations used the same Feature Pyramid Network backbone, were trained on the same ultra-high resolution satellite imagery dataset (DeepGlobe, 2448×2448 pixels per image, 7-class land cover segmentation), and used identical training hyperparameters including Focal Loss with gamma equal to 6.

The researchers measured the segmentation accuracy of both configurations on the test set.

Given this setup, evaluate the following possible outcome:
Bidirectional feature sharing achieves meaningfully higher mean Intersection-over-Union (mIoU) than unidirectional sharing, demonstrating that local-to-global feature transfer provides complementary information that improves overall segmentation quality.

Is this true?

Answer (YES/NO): YES